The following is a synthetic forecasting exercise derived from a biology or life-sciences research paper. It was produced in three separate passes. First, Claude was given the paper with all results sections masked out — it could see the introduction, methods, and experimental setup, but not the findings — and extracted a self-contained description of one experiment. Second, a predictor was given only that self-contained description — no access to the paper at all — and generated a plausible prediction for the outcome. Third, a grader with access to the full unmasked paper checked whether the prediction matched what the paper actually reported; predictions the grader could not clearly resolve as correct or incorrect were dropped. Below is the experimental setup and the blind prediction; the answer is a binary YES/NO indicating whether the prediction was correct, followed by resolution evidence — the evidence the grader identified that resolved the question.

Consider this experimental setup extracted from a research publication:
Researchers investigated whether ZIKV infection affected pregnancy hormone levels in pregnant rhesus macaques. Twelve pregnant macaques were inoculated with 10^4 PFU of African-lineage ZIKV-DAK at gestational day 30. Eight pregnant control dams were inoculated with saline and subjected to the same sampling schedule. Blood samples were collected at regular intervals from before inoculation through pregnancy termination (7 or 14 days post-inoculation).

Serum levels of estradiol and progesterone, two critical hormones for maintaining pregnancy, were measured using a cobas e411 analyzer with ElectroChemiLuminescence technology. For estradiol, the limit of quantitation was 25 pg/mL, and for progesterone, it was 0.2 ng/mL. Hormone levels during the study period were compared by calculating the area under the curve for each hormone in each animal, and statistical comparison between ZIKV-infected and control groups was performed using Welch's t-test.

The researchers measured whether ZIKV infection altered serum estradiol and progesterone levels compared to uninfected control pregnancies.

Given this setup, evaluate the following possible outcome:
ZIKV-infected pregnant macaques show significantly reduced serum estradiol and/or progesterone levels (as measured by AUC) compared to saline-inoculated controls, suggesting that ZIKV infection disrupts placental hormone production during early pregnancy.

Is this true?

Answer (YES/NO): NO